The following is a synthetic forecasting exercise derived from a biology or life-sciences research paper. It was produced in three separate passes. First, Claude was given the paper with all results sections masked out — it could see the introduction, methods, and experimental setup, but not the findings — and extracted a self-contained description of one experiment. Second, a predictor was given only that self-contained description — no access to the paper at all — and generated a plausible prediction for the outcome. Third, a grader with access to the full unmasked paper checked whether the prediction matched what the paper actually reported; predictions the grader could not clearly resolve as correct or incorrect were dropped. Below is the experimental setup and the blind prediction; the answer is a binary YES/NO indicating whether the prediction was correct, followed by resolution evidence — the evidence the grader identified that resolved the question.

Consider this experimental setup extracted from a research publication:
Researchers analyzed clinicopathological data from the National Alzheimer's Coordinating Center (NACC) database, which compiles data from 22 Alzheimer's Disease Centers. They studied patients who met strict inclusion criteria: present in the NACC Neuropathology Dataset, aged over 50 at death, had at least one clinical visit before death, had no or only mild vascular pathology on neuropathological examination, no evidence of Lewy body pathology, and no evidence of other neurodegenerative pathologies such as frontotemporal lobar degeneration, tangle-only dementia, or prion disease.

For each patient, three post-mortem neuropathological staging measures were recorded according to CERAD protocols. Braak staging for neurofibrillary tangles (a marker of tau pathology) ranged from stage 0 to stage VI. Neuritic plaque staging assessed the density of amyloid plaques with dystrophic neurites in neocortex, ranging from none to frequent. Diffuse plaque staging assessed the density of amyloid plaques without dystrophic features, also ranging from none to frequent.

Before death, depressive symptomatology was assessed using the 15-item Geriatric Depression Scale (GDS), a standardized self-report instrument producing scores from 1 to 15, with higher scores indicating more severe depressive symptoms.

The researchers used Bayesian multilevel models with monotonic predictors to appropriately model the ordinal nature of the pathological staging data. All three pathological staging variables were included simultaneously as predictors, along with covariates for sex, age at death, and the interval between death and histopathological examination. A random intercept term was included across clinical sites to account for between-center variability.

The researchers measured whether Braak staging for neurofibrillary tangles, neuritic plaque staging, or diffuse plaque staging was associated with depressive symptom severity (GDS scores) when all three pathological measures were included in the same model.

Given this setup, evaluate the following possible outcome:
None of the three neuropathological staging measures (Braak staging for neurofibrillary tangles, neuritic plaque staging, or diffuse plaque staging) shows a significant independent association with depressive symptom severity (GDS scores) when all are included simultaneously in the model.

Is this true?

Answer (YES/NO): NO